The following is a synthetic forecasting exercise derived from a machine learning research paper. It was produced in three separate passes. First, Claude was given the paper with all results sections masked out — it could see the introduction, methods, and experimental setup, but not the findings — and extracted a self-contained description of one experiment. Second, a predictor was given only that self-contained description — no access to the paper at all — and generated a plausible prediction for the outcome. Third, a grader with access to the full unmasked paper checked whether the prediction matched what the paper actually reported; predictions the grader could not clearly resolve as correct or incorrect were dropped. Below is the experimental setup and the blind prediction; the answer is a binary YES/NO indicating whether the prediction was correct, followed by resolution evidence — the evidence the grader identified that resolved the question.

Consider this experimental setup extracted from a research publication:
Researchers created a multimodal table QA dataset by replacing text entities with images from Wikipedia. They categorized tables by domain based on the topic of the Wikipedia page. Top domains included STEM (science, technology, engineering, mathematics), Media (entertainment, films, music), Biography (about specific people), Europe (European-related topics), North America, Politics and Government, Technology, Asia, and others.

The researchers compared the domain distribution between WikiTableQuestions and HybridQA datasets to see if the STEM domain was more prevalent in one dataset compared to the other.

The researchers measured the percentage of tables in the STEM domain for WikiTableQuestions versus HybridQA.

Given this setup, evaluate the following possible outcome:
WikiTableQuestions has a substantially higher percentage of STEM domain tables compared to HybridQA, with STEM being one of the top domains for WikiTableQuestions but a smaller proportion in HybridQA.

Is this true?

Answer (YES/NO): NO